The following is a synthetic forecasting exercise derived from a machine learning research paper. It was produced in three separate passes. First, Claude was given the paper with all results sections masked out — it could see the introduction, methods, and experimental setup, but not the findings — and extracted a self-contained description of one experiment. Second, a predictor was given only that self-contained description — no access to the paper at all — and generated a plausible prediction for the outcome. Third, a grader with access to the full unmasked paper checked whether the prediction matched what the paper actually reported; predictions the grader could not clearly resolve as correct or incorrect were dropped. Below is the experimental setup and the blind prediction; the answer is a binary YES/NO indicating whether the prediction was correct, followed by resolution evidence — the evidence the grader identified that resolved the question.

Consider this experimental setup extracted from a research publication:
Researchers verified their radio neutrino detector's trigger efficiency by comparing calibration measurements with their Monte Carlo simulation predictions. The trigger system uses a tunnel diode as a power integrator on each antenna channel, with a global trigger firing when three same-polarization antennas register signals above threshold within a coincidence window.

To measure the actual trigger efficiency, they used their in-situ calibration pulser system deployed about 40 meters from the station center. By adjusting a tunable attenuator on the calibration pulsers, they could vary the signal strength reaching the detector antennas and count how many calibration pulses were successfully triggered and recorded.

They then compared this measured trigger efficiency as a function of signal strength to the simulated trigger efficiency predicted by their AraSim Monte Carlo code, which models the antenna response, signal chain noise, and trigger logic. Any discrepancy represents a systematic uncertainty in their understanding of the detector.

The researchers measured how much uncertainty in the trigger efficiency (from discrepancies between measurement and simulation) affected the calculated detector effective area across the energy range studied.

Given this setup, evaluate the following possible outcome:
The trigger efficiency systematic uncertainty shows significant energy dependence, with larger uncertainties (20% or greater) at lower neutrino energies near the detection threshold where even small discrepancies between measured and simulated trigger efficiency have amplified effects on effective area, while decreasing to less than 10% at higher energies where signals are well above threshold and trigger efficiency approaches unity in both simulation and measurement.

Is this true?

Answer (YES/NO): NO